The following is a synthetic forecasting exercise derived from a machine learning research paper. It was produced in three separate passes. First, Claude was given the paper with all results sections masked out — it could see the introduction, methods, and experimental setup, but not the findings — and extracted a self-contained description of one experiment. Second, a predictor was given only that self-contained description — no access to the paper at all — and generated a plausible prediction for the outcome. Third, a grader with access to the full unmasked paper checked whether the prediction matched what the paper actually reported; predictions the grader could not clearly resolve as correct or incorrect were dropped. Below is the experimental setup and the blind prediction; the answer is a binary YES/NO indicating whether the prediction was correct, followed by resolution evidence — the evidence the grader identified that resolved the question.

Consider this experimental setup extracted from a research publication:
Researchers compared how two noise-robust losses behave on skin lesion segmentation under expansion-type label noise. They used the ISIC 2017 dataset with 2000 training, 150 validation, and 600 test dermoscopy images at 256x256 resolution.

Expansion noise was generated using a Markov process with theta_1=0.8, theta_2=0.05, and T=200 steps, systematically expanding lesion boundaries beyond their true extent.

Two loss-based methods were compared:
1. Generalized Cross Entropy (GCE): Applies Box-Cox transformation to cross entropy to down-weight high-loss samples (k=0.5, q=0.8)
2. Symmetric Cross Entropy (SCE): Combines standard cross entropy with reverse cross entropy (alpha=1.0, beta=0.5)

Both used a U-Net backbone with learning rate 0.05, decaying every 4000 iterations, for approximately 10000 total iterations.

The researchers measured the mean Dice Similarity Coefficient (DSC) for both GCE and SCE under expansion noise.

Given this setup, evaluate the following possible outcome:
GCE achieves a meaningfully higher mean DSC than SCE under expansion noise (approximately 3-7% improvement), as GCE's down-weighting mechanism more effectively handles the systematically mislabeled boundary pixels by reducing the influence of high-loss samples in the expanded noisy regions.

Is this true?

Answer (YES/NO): NO